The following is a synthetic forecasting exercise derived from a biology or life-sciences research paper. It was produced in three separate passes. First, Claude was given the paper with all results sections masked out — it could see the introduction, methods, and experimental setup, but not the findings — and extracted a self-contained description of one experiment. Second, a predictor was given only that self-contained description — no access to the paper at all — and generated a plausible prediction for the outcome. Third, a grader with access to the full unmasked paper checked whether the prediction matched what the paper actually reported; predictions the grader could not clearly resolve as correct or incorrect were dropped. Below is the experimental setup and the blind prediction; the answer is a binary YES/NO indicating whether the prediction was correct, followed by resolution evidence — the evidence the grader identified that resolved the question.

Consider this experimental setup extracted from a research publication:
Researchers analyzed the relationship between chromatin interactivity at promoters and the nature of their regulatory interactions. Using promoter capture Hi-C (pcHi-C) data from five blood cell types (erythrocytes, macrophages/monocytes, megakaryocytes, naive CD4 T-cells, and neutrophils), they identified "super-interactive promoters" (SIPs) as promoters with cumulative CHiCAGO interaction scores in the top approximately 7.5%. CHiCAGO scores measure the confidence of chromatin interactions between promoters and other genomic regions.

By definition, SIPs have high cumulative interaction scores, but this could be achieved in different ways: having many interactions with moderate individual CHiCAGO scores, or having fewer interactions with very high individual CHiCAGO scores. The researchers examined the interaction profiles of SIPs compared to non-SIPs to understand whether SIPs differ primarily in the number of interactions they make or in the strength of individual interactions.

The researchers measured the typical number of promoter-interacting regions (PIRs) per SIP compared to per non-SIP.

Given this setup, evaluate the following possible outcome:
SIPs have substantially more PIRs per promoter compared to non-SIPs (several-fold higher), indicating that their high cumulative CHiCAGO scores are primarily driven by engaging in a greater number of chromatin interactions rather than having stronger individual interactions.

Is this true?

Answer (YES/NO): YES